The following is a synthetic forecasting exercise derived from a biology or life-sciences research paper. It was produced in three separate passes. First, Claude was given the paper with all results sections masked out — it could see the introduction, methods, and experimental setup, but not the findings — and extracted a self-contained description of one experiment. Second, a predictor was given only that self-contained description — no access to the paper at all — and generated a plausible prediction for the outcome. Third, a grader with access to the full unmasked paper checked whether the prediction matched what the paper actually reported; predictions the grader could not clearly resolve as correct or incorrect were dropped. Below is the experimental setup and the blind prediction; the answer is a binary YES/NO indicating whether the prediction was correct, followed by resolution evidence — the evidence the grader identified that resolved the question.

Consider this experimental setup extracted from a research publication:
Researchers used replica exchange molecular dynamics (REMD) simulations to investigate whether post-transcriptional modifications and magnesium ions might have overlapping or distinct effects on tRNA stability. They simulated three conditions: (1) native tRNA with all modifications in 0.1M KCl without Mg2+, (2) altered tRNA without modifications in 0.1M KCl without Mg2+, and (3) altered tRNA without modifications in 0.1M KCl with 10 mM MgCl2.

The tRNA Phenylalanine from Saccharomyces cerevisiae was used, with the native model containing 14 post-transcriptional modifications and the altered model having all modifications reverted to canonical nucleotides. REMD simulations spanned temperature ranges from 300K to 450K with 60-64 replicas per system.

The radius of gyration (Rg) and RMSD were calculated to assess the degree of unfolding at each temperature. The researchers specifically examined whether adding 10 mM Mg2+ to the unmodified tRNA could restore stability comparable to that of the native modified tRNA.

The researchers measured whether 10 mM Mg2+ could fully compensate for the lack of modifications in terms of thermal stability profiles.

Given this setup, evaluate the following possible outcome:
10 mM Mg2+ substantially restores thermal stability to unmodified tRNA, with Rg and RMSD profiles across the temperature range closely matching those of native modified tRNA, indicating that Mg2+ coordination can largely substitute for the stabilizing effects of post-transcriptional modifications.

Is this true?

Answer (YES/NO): NO